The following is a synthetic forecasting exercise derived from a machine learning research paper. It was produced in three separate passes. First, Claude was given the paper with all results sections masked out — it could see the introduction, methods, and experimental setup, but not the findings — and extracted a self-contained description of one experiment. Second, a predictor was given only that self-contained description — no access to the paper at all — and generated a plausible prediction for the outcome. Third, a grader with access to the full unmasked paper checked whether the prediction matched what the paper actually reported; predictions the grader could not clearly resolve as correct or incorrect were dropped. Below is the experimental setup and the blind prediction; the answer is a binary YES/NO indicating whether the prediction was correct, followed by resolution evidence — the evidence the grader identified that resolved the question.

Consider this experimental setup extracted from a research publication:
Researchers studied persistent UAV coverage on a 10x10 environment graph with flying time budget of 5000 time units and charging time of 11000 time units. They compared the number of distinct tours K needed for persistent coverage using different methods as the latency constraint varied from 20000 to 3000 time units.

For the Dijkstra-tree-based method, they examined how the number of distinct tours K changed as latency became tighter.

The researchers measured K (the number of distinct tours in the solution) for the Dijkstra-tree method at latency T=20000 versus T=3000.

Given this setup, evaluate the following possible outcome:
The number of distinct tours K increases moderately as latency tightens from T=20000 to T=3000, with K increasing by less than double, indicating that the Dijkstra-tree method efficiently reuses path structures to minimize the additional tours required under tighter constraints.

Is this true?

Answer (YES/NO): NO